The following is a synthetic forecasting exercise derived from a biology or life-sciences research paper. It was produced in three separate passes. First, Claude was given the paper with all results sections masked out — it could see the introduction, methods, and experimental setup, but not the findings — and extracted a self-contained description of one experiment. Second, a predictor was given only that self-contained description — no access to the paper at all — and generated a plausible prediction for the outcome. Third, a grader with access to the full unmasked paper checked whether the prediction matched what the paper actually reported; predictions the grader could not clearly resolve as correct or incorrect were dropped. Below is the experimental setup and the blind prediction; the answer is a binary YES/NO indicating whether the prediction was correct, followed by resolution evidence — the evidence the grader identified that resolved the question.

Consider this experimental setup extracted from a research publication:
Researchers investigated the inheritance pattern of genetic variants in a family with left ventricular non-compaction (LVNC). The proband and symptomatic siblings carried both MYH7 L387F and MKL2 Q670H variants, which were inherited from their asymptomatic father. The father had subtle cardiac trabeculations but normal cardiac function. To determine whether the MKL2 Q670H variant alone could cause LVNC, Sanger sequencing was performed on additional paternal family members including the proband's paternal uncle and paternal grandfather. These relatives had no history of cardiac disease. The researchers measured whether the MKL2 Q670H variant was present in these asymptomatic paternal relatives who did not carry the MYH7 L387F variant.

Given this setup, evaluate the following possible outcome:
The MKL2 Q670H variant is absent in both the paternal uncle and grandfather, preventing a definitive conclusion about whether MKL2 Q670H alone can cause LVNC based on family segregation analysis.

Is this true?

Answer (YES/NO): NO